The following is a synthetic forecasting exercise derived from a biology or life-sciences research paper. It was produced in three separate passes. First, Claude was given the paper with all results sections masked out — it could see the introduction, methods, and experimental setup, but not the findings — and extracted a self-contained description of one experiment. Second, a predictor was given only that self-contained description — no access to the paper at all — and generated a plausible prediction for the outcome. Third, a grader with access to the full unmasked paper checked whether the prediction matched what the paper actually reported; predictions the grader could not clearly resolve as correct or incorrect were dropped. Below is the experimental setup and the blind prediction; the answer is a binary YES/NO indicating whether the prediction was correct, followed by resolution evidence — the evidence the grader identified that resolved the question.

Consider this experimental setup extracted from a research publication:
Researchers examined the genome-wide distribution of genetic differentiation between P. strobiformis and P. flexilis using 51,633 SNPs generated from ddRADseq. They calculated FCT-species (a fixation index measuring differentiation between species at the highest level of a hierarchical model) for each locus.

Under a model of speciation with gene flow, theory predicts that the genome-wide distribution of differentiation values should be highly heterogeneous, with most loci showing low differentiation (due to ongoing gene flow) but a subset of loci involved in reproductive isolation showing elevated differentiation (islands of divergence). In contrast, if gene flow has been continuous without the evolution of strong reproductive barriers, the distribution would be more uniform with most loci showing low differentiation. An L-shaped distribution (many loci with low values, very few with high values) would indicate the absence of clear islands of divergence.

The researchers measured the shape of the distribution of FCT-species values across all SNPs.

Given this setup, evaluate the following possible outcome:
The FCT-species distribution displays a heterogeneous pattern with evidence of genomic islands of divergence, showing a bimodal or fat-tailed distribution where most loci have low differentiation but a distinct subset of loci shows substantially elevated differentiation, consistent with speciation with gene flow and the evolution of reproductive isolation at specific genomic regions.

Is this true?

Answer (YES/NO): NO